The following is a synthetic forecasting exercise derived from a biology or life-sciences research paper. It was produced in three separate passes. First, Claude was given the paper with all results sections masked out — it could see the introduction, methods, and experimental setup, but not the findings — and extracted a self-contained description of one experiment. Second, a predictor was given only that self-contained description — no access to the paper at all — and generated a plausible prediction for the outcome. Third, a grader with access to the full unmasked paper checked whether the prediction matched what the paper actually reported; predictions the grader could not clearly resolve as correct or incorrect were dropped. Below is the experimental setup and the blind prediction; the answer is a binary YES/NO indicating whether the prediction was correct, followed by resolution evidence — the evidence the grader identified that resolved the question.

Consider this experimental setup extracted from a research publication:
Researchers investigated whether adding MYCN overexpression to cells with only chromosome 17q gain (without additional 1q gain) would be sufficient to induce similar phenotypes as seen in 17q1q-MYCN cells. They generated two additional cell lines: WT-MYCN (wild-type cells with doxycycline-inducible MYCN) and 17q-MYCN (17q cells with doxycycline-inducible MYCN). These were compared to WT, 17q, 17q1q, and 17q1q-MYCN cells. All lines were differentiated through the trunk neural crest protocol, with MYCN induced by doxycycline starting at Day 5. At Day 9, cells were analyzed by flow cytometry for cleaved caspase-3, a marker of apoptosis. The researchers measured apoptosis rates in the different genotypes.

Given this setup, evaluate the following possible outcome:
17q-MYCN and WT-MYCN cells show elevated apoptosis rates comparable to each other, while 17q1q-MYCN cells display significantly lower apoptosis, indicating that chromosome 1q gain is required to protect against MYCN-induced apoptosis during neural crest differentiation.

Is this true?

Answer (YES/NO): NO